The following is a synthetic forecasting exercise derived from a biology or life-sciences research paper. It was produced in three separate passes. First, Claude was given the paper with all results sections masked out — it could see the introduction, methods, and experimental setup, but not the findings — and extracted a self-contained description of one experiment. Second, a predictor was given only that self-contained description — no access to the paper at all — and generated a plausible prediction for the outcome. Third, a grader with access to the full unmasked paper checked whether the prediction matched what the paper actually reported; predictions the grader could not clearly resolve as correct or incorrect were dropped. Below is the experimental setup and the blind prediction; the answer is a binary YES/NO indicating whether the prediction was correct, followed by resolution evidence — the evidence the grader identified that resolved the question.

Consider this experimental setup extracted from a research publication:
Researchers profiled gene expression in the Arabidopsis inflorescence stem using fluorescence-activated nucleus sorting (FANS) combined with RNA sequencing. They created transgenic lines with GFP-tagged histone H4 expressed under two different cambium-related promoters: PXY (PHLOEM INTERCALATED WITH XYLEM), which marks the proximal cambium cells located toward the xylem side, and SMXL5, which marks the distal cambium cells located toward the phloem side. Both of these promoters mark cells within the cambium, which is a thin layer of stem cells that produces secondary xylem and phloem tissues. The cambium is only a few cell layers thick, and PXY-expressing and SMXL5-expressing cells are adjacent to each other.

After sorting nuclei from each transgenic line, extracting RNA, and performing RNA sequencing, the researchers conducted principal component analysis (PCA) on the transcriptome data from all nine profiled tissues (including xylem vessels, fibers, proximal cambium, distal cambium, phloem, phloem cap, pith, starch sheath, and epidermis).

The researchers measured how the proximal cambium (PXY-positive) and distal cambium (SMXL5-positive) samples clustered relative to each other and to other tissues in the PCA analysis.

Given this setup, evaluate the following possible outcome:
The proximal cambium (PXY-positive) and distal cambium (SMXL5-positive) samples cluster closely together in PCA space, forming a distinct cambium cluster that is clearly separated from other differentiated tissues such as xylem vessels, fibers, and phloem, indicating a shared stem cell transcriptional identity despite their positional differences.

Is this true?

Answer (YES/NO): NO